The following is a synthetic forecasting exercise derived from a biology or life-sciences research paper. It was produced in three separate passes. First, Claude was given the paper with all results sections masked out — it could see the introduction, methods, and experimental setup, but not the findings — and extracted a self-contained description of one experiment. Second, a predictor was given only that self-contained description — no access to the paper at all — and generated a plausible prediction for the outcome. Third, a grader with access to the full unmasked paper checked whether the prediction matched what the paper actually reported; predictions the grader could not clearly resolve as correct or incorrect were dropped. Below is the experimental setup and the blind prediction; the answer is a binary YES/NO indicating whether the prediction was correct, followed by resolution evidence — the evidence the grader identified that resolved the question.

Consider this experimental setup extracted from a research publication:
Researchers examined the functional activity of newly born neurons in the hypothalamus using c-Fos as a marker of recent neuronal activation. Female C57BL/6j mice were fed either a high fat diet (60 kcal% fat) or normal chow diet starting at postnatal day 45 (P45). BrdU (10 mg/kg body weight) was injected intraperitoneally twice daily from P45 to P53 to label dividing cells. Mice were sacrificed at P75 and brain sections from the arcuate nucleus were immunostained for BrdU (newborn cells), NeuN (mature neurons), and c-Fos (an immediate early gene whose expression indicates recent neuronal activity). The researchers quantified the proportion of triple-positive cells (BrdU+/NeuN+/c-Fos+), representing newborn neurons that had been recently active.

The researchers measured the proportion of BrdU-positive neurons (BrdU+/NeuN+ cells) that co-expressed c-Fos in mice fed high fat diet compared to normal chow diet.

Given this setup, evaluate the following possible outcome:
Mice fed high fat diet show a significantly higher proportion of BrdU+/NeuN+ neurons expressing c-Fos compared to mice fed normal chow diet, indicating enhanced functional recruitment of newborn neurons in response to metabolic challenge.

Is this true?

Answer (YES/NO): YES